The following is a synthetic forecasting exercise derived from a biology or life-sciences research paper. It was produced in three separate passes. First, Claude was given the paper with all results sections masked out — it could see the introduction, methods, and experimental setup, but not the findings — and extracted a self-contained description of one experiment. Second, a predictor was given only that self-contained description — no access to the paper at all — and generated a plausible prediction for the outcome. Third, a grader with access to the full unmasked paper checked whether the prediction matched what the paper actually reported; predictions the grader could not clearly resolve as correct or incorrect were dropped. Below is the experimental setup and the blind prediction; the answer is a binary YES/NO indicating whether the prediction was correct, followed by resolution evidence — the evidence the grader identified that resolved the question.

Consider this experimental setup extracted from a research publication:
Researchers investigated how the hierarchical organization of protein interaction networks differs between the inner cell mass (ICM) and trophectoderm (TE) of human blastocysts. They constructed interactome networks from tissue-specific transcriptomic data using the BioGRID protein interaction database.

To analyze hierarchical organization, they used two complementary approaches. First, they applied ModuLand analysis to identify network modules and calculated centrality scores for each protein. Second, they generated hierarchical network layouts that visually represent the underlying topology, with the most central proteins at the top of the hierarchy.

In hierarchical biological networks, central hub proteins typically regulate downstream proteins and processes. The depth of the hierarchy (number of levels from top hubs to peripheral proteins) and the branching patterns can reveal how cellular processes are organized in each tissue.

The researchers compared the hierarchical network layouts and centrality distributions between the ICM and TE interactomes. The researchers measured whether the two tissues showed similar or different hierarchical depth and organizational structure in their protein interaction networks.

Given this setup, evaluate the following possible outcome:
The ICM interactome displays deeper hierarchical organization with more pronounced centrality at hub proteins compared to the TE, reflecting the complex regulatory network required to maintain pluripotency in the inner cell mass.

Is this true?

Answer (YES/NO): NO